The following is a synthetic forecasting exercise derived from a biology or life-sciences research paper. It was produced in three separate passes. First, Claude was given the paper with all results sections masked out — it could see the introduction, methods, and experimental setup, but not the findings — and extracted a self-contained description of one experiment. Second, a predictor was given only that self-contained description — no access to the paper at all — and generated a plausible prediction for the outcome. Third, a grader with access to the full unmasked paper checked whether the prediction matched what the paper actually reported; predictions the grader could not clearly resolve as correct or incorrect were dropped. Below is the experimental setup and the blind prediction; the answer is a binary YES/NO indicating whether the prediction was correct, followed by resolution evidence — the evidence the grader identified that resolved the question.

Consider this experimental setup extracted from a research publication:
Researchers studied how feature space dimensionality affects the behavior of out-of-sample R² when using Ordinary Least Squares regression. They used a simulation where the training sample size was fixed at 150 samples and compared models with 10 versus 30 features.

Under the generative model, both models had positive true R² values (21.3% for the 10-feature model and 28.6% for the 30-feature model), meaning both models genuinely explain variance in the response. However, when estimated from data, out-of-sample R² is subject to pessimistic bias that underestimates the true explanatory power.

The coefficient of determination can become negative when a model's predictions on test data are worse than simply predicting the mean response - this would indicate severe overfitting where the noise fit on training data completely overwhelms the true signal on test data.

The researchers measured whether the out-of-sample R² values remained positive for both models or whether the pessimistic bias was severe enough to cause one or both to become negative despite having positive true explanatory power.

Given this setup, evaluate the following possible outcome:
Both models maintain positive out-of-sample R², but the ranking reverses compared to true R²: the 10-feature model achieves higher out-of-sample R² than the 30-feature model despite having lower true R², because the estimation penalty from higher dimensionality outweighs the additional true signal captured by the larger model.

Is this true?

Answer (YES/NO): YES